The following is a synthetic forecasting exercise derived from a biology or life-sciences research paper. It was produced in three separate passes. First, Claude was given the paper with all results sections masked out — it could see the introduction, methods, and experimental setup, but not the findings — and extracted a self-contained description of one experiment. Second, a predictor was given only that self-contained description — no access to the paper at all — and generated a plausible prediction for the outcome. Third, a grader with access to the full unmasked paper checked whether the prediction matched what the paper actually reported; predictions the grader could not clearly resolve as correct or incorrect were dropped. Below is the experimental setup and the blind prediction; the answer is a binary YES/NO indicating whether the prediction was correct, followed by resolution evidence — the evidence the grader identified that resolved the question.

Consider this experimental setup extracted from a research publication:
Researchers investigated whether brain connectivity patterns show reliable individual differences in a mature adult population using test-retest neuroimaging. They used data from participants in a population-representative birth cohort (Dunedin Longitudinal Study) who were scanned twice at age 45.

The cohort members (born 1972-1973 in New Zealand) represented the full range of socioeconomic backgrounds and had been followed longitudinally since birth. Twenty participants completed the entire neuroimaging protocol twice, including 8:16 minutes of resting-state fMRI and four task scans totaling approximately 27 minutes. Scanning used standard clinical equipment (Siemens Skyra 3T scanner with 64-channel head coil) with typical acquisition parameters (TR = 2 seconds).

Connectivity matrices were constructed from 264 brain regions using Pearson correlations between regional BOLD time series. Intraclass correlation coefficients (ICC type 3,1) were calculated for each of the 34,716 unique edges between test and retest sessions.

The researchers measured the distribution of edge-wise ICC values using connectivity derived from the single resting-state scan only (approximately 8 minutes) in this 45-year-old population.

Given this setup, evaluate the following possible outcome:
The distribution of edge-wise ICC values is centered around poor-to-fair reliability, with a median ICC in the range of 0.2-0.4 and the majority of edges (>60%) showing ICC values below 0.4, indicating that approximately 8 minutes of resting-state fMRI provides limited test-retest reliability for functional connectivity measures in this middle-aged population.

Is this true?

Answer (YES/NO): YES